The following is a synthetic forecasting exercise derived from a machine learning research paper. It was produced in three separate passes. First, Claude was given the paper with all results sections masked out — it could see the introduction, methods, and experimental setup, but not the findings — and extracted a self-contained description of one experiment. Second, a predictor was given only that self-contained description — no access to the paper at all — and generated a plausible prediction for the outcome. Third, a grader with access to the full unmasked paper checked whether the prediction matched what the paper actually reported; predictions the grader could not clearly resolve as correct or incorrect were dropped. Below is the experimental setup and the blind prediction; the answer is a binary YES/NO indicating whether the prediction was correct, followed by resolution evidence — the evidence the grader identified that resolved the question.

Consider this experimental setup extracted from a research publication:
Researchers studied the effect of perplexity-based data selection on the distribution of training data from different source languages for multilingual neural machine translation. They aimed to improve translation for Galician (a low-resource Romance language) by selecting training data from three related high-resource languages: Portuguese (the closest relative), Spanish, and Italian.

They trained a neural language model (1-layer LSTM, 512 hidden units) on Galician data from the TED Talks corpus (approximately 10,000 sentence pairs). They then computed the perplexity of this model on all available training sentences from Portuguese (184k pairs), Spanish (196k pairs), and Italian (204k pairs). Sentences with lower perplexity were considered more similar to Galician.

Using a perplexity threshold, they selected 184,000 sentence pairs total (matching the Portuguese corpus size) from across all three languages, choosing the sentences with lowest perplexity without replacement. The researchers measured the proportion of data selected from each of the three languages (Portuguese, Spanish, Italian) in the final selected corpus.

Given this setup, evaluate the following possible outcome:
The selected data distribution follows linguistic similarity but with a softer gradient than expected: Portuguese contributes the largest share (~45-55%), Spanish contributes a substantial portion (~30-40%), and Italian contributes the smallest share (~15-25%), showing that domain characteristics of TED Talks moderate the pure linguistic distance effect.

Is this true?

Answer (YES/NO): NO